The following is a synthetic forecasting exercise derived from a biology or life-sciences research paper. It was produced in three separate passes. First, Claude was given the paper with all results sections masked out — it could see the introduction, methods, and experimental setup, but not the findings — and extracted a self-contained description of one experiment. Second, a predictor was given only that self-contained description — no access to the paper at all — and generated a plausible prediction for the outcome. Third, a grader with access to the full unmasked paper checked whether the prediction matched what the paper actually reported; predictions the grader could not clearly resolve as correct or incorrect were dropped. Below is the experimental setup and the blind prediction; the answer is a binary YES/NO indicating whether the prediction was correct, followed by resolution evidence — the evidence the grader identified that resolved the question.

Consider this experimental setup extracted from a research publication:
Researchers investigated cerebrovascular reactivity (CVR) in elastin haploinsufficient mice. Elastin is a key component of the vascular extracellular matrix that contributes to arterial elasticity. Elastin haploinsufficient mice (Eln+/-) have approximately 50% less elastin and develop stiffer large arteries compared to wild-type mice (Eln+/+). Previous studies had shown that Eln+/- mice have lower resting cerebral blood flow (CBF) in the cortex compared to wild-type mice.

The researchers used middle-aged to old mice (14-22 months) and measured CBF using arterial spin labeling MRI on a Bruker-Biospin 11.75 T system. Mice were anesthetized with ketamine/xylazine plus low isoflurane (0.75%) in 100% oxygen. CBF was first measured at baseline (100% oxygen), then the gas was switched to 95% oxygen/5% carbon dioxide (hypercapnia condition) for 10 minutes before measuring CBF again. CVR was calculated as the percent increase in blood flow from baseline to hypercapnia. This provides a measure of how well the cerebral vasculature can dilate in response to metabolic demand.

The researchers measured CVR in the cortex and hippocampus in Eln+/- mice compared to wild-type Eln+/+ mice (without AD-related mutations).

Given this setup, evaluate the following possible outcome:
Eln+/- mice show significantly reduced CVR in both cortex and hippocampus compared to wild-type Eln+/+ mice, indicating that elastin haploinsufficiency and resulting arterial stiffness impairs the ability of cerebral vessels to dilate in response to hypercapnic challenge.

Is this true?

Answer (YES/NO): NO